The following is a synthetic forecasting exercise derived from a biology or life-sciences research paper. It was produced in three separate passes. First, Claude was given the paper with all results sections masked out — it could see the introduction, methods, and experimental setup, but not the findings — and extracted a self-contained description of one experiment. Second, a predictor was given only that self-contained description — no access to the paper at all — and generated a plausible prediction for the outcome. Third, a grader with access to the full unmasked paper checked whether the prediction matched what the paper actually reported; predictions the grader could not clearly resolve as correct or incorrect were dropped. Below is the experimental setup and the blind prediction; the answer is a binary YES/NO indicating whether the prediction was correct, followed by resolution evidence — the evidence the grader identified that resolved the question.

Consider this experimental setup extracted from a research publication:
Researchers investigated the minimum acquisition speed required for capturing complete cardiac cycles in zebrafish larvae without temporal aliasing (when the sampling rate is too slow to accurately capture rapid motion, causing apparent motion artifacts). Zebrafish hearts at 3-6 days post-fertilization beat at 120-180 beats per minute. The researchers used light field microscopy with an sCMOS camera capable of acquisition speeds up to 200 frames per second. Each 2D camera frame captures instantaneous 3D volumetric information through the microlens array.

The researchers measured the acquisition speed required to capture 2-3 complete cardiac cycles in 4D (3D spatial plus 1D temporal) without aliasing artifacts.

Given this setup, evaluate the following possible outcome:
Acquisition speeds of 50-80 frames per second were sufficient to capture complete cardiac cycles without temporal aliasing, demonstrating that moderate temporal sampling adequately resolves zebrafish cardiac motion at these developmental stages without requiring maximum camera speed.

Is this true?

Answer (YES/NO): NO